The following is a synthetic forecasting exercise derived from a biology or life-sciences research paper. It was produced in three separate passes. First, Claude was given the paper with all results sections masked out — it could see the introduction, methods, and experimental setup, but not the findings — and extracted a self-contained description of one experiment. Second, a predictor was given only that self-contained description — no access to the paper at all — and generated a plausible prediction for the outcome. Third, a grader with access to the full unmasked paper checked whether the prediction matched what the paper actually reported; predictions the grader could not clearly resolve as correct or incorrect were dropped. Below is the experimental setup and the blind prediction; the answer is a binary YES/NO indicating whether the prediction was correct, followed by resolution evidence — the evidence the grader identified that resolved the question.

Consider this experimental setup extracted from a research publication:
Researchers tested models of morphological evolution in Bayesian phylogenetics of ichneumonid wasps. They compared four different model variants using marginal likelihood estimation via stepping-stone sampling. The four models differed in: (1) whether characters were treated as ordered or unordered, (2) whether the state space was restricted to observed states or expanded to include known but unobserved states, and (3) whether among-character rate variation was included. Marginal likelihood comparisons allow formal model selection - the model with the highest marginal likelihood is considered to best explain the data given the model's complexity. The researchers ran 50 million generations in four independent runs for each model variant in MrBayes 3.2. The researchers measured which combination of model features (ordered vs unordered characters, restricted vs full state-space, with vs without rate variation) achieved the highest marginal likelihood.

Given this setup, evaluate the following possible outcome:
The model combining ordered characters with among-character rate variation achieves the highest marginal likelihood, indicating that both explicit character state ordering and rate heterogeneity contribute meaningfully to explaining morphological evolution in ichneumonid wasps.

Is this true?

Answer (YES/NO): YES